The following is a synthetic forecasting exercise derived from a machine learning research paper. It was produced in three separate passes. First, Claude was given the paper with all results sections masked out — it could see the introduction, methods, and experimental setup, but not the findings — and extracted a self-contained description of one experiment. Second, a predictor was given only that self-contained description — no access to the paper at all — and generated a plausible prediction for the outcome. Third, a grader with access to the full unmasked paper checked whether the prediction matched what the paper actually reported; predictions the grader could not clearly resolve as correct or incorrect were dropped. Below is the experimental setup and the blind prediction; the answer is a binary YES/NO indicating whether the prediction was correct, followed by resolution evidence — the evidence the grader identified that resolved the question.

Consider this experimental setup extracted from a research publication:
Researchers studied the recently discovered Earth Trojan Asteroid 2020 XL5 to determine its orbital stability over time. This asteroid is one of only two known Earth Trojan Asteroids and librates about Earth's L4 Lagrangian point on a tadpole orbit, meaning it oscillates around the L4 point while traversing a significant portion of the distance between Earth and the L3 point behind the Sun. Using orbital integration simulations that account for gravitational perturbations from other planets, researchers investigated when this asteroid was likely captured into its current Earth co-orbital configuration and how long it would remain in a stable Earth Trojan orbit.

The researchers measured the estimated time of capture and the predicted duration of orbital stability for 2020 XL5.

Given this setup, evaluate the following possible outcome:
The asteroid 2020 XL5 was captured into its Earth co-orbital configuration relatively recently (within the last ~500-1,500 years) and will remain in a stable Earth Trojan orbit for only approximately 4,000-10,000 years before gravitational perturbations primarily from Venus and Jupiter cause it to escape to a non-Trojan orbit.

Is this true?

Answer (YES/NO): YES